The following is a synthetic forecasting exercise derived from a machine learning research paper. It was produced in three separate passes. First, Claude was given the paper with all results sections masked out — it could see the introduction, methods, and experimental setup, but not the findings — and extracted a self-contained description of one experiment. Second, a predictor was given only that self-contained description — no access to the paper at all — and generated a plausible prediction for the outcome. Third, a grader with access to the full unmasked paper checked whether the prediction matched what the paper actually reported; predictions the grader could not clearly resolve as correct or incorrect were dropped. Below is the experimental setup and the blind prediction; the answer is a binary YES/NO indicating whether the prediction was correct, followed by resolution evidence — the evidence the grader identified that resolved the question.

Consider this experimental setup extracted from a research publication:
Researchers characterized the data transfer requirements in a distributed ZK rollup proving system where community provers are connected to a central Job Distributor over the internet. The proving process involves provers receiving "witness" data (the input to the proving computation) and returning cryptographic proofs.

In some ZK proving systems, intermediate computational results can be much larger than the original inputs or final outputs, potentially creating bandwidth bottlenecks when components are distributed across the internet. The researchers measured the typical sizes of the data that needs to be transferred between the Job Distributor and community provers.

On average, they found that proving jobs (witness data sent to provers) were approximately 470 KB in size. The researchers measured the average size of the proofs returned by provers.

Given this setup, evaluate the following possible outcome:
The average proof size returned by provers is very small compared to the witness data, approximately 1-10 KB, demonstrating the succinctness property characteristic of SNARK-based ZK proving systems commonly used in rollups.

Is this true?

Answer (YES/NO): NO